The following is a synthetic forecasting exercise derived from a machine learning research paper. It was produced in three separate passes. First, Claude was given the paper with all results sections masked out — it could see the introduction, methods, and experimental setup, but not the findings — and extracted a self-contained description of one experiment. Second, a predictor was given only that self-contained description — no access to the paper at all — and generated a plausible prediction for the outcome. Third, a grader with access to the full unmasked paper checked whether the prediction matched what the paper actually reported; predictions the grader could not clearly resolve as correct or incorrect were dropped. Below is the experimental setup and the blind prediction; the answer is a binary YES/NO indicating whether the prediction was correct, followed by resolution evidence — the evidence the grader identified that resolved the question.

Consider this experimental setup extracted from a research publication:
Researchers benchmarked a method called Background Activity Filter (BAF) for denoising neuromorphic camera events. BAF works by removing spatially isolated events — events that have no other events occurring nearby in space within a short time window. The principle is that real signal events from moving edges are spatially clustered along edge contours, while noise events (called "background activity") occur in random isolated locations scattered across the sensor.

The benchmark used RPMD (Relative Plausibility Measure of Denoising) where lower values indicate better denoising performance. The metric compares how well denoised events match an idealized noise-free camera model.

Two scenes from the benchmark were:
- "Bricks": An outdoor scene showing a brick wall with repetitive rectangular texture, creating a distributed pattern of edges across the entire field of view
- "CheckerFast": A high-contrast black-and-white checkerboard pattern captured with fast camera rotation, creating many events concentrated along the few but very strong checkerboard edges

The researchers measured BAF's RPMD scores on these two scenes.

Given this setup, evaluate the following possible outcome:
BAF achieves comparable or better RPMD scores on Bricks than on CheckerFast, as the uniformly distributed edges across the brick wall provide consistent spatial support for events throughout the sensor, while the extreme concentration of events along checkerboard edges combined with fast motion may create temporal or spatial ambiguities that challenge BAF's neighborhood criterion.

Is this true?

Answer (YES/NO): YES